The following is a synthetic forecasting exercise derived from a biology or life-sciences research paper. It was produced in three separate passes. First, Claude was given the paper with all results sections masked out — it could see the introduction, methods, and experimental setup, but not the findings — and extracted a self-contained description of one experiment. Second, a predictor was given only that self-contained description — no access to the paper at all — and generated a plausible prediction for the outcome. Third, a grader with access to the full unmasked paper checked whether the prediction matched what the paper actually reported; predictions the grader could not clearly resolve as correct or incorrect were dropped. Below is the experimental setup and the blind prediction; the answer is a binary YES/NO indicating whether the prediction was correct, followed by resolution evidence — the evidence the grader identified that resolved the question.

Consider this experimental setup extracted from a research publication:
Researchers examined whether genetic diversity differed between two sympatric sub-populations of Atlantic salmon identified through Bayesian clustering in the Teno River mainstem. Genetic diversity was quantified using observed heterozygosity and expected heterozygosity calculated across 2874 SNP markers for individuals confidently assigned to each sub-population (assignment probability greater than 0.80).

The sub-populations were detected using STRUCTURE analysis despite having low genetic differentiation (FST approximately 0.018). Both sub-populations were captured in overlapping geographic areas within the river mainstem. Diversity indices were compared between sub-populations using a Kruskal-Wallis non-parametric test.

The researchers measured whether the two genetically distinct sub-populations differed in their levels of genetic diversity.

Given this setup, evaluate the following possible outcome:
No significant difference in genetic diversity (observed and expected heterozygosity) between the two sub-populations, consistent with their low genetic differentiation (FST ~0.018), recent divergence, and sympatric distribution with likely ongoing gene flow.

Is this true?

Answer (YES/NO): NO